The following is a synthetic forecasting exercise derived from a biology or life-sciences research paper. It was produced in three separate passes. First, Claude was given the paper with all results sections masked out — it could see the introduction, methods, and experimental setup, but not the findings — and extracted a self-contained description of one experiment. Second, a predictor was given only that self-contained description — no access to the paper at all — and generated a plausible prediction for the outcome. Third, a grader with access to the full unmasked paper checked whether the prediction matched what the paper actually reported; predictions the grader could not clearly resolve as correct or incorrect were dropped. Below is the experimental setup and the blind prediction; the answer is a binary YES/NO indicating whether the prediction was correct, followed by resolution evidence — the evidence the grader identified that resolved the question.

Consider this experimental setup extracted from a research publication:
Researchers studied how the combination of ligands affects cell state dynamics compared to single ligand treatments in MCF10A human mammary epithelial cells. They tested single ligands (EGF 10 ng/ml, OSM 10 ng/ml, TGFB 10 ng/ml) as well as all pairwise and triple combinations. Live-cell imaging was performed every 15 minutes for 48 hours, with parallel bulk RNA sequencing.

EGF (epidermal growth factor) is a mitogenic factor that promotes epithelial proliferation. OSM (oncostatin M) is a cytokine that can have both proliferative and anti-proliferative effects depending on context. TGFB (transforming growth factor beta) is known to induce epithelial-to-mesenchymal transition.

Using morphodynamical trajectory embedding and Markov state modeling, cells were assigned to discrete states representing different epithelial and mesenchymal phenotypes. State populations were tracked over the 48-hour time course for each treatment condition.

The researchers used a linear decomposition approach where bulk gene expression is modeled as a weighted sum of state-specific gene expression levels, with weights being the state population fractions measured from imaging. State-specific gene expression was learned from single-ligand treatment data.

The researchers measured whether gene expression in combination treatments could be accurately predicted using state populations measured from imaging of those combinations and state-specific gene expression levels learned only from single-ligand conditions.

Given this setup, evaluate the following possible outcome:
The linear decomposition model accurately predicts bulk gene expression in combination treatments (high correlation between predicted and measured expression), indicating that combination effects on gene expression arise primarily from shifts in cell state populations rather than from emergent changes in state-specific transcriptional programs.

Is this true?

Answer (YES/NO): YES